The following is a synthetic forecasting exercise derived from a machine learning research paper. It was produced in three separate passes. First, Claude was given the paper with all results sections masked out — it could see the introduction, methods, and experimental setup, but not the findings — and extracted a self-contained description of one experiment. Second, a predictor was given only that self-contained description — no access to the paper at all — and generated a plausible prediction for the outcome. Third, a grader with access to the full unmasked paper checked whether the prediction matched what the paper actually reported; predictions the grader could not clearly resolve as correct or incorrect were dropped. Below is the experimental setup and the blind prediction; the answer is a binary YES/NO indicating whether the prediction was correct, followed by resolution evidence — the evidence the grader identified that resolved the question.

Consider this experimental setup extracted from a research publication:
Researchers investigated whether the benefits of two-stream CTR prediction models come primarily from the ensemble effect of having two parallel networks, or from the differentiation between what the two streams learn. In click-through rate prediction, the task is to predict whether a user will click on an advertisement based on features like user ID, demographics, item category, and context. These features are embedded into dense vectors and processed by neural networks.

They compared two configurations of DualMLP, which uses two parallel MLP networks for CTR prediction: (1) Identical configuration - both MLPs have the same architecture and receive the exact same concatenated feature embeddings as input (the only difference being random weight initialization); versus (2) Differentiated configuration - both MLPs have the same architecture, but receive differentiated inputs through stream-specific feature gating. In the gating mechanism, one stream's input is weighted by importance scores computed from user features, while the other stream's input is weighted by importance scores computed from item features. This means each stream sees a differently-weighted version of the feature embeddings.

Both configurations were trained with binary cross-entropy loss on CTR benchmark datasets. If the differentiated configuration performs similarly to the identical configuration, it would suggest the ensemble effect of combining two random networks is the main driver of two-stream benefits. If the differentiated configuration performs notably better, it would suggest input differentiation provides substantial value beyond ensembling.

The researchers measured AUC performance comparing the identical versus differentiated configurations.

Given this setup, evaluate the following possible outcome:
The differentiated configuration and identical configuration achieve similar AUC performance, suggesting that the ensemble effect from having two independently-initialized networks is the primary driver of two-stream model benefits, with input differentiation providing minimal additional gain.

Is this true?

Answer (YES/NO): NO